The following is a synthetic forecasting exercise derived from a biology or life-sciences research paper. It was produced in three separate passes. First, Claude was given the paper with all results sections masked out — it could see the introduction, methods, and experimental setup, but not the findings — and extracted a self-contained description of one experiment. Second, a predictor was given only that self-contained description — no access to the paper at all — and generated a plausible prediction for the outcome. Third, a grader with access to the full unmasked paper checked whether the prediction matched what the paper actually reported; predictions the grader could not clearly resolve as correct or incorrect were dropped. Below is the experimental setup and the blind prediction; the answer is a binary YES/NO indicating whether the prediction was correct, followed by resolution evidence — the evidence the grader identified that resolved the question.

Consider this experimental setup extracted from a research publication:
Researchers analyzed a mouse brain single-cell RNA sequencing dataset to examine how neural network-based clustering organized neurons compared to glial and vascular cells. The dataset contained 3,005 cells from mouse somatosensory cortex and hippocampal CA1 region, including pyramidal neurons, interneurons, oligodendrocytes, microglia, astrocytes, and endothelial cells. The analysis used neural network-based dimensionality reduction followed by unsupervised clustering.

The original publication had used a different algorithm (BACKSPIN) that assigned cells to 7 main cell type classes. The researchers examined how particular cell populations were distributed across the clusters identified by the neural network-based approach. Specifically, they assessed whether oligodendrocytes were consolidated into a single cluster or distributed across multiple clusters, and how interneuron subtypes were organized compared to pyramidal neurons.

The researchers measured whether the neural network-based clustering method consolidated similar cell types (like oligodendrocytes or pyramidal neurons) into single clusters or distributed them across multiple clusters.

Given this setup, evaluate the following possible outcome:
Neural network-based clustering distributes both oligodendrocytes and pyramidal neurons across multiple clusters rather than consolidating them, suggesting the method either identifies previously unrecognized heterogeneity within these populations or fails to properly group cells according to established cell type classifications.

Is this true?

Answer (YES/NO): NO